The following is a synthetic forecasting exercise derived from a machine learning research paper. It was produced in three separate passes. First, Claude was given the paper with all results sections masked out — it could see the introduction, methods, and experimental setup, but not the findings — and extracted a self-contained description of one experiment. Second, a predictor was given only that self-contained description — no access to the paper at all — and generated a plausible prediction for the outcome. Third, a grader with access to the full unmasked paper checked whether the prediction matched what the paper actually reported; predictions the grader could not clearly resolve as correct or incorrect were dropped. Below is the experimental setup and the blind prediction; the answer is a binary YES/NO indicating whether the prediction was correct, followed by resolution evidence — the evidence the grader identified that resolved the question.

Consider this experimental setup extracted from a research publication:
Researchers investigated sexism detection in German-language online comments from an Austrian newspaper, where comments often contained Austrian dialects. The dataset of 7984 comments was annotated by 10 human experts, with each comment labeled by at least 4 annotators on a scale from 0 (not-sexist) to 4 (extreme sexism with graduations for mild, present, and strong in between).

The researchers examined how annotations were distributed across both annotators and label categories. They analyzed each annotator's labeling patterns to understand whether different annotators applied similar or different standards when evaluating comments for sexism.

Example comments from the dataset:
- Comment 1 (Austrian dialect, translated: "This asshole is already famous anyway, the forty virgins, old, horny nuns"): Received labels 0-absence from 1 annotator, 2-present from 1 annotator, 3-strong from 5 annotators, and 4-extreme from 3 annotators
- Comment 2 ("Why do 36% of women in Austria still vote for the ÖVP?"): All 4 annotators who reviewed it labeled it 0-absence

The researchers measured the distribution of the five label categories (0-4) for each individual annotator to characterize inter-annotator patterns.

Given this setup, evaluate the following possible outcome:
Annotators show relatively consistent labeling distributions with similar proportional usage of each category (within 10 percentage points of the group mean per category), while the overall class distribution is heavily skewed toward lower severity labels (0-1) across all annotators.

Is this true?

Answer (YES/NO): NO